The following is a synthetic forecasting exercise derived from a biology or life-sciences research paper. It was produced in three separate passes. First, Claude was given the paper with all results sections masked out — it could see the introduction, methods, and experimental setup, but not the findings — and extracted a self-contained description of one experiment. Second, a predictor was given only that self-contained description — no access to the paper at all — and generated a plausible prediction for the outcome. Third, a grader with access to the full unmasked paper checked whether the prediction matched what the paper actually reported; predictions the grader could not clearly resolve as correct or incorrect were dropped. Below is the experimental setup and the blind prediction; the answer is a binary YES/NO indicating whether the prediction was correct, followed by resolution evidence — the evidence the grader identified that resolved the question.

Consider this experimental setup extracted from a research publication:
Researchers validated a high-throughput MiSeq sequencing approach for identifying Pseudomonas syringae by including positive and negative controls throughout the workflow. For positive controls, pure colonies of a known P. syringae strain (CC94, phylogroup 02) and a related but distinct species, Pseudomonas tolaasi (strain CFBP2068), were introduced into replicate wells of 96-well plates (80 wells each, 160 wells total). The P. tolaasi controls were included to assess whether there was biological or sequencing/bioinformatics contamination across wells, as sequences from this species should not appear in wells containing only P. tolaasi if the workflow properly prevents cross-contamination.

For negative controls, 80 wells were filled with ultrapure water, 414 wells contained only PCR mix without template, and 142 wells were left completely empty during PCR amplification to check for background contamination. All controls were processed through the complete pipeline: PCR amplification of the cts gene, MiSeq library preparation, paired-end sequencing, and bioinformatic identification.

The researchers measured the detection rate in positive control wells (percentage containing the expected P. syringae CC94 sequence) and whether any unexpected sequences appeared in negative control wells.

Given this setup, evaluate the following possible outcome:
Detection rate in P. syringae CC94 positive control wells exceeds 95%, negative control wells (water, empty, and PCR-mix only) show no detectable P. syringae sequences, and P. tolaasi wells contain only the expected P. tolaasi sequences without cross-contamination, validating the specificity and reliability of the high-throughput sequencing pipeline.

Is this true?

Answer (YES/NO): NO